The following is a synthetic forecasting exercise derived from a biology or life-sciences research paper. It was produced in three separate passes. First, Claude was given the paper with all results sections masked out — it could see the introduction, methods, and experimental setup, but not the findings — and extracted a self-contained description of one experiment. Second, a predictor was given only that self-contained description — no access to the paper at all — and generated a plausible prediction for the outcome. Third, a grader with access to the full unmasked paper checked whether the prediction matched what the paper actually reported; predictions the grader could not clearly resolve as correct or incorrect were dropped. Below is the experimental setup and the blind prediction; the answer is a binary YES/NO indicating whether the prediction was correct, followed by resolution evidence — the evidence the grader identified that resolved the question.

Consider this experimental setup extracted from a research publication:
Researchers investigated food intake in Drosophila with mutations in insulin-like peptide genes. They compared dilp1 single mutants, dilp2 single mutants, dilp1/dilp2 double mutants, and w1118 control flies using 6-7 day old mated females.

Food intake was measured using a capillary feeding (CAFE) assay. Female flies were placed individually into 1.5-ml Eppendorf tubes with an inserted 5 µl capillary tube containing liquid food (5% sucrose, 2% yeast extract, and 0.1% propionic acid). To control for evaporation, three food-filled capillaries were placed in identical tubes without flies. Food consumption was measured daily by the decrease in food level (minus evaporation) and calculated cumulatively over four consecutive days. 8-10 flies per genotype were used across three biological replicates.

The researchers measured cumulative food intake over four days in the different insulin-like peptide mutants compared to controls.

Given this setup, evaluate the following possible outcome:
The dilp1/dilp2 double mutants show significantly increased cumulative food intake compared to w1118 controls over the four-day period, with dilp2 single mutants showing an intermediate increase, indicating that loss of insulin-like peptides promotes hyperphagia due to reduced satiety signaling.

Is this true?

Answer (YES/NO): NO